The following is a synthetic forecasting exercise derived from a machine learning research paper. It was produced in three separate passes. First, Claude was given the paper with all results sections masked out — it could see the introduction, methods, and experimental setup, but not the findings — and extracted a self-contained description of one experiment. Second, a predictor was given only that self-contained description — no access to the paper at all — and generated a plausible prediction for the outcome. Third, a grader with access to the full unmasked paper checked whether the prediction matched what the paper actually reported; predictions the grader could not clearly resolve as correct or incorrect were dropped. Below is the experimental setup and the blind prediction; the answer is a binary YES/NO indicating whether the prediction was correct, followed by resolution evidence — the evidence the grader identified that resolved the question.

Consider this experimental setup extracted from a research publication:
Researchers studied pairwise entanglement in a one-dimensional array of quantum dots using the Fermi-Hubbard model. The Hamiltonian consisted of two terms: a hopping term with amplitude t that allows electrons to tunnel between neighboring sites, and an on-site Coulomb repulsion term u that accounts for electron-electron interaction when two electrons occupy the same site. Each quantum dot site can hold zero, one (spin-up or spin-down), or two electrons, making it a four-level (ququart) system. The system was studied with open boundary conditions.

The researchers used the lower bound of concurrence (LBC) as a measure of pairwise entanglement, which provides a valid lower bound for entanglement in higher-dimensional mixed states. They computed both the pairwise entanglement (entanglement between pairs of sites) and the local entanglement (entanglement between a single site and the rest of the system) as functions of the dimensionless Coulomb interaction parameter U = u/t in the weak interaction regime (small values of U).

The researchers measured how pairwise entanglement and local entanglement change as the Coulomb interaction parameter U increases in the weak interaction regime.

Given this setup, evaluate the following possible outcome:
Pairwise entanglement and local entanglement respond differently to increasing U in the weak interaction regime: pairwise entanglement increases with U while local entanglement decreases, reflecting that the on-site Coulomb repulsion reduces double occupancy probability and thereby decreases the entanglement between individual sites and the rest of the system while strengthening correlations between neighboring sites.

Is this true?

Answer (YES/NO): YES